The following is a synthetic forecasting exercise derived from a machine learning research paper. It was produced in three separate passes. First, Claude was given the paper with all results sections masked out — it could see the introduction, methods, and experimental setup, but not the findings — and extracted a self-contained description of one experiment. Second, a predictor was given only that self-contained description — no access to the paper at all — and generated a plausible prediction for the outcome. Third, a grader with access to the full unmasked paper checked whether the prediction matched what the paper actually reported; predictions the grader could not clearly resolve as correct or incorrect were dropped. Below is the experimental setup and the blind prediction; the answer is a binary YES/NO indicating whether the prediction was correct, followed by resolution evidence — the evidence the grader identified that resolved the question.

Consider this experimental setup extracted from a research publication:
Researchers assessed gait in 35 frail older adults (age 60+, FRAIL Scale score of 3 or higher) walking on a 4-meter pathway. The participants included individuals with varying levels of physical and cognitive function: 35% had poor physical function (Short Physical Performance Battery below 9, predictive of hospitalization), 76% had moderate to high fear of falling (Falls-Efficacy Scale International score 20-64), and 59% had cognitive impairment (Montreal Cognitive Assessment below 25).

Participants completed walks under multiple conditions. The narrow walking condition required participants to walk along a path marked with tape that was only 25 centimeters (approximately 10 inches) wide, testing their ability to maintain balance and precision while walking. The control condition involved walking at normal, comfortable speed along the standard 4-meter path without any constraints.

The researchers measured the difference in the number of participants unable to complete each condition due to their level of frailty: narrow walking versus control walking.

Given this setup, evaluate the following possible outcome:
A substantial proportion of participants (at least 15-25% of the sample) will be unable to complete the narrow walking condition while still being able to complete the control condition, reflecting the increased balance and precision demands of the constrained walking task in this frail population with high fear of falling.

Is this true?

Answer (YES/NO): NO